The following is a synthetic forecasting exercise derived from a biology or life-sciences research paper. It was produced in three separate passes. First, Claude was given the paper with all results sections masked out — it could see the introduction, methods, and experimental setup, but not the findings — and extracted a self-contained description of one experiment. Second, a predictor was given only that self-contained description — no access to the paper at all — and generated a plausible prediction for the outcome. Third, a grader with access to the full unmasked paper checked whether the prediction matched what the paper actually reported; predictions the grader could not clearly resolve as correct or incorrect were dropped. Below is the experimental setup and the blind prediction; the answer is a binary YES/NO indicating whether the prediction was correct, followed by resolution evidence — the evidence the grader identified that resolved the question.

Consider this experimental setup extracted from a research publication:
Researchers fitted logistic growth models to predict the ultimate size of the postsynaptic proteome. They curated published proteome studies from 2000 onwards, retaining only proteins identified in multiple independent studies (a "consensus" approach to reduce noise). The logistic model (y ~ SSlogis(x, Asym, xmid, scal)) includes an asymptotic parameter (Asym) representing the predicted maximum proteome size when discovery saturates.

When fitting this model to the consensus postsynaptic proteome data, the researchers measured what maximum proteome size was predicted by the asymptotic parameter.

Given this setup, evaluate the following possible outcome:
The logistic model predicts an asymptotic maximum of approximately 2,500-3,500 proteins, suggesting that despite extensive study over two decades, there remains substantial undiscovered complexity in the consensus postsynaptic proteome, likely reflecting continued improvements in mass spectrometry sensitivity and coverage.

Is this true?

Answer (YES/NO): NO